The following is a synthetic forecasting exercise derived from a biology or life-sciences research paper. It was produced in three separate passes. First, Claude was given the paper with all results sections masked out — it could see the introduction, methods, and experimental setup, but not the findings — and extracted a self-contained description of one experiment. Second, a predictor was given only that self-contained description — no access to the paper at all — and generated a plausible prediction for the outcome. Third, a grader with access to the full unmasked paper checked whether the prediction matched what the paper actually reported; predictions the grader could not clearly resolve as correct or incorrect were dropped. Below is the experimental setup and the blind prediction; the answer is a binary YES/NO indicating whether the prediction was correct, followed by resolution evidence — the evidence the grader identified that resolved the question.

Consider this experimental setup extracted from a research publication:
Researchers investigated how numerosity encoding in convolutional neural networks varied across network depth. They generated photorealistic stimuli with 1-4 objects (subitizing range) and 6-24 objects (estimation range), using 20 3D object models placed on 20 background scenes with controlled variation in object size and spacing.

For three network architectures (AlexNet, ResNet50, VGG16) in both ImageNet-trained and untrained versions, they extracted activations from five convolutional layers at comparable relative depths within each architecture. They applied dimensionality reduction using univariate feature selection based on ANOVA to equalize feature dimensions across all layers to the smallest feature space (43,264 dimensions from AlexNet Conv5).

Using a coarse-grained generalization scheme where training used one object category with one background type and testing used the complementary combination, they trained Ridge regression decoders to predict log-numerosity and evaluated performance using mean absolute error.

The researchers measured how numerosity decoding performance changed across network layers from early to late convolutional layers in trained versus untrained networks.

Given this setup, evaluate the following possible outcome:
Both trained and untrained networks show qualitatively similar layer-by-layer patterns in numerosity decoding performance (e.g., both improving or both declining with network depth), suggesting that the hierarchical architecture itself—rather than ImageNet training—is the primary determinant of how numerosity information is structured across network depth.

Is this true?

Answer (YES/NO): NO